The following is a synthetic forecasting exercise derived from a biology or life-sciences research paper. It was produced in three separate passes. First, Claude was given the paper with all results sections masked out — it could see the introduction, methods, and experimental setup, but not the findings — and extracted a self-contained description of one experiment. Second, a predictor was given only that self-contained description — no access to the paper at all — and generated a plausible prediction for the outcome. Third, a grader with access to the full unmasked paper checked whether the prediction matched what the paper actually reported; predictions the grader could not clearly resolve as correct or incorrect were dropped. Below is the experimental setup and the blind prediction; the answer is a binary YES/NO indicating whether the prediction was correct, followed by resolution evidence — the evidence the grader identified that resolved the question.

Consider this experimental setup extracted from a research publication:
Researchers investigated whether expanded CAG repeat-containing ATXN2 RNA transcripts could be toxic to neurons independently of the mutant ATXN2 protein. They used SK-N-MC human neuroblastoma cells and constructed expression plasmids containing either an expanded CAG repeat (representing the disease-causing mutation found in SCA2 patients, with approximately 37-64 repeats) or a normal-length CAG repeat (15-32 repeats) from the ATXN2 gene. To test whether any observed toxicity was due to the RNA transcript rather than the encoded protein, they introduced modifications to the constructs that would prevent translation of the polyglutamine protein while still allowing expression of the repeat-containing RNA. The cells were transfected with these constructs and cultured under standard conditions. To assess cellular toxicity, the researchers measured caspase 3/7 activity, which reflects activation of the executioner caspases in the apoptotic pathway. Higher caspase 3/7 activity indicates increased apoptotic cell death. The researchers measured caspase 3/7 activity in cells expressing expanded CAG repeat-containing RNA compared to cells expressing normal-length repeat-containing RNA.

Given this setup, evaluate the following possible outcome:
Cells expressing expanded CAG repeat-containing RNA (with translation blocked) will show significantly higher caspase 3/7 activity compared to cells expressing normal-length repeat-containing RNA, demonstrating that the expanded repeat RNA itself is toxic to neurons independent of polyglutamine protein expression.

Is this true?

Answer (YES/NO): YES